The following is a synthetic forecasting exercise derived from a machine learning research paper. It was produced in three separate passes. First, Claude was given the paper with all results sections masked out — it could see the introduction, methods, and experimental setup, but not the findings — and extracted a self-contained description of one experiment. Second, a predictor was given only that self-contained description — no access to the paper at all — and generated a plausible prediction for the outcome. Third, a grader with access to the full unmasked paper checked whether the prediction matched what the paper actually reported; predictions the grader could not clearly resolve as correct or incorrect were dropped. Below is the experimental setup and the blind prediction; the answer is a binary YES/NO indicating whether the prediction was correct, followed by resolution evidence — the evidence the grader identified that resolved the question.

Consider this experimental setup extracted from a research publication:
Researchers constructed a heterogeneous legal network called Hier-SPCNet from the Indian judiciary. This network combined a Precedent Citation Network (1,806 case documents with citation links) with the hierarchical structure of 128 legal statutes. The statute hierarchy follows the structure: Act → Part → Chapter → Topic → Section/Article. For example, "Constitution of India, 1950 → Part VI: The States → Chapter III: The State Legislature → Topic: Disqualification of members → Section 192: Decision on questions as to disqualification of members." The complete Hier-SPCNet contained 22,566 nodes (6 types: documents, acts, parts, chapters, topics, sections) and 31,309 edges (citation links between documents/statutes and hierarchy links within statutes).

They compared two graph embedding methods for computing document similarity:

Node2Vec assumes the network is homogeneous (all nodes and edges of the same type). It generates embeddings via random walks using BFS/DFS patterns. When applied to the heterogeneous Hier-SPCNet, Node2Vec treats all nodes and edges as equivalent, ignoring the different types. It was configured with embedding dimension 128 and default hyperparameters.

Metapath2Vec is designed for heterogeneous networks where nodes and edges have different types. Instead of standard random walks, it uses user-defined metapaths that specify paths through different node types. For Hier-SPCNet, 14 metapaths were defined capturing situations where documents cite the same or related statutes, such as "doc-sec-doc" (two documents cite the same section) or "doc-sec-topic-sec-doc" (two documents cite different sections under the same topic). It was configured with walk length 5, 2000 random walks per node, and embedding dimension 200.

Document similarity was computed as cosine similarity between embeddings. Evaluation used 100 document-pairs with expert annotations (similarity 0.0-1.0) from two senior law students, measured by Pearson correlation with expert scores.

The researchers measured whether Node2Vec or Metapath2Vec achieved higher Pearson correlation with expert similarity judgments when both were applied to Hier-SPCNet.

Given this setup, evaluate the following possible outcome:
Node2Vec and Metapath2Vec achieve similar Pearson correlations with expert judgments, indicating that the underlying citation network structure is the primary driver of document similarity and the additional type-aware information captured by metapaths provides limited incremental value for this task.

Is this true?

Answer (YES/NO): NO